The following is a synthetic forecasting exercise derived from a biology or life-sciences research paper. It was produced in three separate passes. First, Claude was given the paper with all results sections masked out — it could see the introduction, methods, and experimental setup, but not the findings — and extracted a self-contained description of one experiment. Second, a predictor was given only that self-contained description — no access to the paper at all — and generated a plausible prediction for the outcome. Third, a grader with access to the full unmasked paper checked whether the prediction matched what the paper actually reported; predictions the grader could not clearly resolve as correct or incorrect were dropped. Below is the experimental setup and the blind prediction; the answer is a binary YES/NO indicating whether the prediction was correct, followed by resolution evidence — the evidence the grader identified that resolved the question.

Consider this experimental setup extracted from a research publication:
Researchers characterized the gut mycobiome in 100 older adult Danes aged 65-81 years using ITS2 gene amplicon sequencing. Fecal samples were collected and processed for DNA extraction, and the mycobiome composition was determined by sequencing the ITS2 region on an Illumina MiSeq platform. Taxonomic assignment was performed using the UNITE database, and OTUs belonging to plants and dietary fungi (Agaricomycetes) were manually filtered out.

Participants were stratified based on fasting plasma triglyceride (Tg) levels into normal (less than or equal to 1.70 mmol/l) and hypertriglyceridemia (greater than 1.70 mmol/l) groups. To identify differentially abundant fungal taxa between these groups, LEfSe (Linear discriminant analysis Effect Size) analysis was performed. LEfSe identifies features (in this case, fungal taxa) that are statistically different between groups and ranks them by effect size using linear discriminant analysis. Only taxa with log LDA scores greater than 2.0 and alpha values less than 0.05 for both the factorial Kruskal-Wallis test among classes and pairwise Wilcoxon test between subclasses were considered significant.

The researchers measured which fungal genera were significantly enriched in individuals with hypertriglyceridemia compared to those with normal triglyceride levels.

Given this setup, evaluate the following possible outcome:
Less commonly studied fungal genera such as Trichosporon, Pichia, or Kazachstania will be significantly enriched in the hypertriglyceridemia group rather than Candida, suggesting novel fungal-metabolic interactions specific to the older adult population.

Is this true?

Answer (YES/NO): NO